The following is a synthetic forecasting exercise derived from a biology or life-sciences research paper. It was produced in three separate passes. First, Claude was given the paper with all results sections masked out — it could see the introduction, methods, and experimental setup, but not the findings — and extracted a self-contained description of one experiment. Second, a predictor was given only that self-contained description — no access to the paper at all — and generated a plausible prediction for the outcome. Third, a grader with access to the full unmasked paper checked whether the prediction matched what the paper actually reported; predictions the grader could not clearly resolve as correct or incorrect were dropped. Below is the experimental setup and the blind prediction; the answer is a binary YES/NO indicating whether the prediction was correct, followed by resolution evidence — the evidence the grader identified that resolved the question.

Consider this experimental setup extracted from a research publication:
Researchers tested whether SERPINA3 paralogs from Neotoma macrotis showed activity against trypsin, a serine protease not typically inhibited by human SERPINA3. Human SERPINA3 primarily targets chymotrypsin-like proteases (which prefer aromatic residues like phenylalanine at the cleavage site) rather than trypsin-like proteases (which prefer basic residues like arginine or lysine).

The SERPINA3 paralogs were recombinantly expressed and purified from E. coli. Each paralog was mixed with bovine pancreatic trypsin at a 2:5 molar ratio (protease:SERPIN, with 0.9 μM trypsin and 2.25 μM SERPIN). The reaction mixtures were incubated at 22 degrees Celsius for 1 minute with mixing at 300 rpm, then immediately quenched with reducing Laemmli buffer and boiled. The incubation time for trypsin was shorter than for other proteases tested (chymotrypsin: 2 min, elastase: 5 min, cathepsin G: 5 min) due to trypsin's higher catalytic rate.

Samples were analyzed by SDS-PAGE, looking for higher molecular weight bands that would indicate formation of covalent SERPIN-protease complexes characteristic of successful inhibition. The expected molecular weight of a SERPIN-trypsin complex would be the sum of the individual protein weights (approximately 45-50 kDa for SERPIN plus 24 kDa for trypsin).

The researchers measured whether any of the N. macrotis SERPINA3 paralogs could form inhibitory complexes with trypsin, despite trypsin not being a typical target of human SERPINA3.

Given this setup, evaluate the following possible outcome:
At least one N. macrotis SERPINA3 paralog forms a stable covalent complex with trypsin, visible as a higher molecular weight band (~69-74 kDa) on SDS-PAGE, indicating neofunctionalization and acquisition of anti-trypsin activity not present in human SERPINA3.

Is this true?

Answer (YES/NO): YES